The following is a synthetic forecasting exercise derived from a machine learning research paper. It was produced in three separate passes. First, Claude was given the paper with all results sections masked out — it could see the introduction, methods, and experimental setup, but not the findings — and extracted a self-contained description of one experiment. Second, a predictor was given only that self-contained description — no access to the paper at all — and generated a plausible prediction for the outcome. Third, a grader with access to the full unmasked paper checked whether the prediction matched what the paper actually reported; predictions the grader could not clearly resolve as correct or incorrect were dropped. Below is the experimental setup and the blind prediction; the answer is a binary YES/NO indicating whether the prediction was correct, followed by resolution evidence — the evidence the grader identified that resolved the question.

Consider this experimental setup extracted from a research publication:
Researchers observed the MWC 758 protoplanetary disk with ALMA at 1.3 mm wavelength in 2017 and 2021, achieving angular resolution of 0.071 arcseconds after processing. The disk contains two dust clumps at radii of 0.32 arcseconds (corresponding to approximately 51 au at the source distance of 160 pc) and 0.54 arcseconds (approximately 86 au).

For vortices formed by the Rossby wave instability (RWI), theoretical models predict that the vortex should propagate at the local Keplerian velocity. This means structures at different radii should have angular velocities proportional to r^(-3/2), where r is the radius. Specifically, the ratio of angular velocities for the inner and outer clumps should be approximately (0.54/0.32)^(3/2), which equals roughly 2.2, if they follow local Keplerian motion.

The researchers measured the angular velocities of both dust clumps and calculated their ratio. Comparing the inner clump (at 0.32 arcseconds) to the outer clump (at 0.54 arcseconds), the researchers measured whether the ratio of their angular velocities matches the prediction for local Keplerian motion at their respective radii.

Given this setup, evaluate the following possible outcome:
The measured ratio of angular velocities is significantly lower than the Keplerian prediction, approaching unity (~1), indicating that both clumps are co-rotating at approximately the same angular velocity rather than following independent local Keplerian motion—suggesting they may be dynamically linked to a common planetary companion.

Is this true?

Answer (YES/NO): NO